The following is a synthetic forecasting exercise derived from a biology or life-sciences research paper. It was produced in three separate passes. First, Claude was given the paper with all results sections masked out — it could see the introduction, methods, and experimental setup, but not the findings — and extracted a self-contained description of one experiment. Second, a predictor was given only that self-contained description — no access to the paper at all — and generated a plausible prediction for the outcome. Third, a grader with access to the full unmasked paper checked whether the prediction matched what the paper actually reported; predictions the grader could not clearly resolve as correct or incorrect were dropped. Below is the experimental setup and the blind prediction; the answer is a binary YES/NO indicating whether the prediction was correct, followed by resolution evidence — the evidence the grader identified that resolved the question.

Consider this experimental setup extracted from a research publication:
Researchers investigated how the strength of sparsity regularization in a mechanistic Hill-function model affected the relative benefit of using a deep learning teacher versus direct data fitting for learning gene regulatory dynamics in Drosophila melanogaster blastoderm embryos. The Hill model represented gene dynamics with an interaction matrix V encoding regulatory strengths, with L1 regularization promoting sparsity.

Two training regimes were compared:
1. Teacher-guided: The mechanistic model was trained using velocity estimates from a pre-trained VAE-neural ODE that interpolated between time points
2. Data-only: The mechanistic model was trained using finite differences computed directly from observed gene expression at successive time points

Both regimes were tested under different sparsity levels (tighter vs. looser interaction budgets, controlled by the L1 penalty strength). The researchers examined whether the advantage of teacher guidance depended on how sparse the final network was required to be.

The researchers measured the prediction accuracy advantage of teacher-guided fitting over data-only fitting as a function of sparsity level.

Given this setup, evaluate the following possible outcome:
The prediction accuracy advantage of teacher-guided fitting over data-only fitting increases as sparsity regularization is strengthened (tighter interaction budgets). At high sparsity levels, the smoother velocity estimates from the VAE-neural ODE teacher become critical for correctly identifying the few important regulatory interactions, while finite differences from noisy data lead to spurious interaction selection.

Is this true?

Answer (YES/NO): YES